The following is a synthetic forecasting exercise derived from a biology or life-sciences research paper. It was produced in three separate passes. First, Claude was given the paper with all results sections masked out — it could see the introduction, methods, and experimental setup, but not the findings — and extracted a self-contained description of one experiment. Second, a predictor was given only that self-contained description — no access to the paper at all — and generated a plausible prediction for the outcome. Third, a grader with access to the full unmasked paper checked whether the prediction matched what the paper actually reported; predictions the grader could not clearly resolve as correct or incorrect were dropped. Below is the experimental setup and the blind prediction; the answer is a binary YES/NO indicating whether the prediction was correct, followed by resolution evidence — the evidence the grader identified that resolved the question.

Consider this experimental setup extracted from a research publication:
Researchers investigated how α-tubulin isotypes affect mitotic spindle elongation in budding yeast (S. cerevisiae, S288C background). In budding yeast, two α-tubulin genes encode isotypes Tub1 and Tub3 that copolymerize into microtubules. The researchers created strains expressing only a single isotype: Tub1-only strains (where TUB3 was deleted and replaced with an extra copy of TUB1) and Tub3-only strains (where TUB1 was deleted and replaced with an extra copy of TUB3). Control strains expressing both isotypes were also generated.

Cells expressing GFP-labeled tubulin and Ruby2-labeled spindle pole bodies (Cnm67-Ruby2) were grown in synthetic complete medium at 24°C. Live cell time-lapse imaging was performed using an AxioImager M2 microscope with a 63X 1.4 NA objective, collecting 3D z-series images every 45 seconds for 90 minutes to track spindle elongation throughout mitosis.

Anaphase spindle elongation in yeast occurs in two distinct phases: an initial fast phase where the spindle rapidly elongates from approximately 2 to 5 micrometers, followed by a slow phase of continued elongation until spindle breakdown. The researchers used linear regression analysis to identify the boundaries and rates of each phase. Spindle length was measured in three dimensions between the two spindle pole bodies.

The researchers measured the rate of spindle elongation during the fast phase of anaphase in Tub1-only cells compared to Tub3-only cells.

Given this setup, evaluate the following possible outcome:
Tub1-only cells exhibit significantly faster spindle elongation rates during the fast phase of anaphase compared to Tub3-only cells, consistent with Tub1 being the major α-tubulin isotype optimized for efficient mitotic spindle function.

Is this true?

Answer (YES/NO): YES